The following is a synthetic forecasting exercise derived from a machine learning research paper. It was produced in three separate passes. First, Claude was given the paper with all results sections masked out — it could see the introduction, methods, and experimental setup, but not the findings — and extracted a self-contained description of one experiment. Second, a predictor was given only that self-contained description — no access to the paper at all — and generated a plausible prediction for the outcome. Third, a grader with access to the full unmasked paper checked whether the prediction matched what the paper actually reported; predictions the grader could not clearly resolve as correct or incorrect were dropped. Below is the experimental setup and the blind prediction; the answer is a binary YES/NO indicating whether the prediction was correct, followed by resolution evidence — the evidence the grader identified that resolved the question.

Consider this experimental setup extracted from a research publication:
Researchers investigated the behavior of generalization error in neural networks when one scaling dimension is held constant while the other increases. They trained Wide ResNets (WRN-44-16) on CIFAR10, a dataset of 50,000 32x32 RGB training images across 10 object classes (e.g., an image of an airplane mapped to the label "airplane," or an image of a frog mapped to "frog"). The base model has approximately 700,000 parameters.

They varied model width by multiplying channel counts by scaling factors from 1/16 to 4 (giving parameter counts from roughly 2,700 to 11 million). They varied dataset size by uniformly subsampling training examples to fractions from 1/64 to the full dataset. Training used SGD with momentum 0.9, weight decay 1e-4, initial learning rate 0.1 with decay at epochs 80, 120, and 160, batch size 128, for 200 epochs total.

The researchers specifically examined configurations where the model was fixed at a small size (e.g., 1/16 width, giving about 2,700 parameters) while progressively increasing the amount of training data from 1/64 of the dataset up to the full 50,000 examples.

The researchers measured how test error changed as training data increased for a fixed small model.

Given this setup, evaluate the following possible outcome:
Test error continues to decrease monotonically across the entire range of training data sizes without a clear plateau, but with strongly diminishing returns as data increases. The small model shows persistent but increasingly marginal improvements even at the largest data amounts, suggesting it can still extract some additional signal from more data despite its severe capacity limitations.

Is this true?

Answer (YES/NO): NO